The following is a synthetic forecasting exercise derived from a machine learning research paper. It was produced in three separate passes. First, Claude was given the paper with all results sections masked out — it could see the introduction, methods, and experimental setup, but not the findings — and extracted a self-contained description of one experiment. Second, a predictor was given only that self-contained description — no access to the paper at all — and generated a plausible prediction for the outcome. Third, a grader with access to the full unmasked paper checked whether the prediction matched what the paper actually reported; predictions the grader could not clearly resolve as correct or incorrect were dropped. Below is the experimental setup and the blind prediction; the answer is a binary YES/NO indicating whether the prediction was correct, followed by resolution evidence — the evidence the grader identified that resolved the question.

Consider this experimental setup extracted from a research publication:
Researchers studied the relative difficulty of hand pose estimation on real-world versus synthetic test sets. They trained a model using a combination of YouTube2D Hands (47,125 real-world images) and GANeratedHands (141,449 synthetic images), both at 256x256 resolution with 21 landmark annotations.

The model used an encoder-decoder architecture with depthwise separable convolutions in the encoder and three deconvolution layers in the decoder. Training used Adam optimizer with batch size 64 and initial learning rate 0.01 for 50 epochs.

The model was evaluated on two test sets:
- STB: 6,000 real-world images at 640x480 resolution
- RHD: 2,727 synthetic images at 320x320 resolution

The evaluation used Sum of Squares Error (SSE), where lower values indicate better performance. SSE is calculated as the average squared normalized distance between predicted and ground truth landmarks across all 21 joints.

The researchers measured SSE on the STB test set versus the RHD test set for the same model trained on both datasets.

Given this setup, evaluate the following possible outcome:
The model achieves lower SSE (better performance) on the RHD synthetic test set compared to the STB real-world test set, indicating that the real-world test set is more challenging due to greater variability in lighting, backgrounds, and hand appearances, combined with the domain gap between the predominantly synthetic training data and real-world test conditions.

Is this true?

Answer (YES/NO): NO